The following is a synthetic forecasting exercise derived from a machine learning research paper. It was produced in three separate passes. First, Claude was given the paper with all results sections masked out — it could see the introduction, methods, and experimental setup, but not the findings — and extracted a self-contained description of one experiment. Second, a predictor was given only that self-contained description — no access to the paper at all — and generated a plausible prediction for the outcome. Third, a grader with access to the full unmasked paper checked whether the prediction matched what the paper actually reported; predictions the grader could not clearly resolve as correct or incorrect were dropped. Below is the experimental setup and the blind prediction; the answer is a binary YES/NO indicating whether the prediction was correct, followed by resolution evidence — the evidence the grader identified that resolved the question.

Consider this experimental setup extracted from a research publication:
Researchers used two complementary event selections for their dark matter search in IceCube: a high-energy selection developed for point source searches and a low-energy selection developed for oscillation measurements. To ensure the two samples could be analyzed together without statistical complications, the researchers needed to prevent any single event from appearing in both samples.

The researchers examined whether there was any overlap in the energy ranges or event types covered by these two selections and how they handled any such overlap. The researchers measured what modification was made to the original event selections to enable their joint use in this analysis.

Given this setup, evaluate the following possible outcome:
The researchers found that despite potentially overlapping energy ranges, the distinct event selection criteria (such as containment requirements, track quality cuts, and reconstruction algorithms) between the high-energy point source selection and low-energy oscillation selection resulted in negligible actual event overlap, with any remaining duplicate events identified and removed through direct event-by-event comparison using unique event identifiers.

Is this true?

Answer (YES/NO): NO